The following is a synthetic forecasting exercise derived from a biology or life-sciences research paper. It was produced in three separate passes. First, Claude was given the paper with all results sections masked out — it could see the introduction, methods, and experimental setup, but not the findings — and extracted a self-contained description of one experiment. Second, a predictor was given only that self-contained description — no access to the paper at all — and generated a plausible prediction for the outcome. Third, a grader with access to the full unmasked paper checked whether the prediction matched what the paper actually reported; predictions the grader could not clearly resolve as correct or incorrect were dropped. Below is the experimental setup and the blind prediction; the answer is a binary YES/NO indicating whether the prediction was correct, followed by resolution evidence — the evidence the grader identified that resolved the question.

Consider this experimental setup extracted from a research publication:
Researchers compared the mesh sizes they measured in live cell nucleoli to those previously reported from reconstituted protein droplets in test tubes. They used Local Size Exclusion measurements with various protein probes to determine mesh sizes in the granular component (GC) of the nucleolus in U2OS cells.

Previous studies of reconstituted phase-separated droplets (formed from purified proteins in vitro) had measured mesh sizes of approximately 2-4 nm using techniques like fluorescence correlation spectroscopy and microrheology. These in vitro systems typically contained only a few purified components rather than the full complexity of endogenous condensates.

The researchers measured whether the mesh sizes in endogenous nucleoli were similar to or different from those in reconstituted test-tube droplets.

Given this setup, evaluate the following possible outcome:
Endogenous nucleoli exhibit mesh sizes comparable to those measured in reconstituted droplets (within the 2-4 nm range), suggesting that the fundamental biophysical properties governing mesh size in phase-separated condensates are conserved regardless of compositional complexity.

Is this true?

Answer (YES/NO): NO